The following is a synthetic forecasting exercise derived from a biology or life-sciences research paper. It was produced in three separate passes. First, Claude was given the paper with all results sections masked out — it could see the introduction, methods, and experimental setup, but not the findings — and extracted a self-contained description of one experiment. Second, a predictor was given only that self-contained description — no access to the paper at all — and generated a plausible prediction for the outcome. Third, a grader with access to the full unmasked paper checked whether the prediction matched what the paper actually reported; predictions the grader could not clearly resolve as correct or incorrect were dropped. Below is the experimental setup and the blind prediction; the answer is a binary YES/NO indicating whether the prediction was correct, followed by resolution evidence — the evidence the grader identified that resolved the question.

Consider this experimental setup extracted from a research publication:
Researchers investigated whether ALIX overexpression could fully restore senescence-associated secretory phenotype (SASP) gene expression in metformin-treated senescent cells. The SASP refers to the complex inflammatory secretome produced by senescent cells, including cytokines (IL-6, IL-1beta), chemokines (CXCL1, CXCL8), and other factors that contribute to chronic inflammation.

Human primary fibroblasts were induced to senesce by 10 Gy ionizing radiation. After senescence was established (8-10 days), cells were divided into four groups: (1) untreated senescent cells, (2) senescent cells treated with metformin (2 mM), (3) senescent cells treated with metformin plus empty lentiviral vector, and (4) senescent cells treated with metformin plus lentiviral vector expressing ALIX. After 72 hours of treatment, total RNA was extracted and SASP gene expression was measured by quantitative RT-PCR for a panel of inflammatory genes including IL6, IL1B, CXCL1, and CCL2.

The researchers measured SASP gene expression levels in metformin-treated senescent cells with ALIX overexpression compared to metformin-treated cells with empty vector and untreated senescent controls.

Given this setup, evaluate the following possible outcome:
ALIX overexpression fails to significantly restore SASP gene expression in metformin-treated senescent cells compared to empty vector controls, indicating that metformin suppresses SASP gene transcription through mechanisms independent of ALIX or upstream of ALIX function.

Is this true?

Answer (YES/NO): NO